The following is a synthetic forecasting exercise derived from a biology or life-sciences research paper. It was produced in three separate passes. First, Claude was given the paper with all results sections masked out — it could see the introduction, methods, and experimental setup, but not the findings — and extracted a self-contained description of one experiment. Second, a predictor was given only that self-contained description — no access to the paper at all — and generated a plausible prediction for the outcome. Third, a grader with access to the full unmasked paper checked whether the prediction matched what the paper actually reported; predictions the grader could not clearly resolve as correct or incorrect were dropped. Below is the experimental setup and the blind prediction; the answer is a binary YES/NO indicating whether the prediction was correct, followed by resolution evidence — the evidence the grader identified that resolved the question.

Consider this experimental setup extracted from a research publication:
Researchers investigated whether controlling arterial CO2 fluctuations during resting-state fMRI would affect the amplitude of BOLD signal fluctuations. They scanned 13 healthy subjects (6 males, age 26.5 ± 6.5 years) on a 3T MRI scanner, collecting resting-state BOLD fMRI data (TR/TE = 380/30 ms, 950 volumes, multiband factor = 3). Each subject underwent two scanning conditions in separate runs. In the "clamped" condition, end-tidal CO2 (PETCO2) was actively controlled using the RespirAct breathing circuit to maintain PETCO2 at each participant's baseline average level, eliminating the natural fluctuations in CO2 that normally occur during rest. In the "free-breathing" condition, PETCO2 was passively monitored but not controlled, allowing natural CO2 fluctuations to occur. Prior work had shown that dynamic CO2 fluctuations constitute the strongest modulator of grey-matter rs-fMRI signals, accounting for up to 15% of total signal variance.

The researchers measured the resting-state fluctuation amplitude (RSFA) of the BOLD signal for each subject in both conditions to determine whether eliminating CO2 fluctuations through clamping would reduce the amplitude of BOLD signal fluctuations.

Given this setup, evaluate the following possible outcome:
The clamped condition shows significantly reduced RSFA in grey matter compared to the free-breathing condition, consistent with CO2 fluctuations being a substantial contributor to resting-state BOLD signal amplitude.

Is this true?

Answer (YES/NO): NO